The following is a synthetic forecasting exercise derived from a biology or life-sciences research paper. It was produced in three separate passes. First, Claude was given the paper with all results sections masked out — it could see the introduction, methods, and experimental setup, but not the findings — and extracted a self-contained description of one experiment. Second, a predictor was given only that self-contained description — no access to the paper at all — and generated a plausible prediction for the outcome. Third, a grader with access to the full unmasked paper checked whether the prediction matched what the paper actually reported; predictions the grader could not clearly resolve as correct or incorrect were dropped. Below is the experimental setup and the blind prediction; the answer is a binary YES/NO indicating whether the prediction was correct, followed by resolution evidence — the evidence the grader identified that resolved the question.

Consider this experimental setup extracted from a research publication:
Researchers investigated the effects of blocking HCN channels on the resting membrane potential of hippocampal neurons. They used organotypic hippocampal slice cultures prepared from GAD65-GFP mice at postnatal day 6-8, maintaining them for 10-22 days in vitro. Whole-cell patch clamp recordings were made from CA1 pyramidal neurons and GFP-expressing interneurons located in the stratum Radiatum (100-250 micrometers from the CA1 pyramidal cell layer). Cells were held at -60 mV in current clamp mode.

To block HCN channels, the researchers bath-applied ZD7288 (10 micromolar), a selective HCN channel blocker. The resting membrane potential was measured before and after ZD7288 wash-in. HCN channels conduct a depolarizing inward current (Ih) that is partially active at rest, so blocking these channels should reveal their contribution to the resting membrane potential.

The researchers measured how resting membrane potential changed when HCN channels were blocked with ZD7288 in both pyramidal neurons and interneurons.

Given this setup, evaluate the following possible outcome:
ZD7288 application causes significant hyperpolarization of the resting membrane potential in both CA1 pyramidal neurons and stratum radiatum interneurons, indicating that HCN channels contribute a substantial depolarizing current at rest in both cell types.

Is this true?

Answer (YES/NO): YES